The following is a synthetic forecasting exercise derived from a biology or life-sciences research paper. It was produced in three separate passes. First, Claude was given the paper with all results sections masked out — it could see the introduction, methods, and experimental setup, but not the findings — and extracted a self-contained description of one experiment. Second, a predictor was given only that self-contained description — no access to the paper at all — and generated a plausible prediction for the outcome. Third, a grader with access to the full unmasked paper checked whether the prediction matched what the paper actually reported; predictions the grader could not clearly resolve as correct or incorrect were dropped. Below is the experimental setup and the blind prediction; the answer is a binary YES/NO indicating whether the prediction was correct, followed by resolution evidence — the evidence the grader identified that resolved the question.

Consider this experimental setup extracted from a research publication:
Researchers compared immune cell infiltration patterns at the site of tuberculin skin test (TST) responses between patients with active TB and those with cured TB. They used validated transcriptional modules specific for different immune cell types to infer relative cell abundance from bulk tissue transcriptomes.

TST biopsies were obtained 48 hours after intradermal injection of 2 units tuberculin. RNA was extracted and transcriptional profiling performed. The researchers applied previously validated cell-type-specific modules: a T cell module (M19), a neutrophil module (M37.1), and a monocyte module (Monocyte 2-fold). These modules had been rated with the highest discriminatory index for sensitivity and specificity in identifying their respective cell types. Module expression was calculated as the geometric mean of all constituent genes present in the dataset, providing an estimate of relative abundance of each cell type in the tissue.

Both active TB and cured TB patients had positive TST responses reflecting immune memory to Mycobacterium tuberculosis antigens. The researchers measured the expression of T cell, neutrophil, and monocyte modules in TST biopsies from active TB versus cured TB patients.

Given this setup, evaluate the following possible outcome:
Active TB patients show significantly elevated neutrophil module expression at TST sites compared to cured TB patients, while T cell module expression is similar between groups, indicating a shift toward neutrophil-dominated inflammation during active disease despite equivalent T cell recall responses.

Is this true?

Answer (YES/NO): YES